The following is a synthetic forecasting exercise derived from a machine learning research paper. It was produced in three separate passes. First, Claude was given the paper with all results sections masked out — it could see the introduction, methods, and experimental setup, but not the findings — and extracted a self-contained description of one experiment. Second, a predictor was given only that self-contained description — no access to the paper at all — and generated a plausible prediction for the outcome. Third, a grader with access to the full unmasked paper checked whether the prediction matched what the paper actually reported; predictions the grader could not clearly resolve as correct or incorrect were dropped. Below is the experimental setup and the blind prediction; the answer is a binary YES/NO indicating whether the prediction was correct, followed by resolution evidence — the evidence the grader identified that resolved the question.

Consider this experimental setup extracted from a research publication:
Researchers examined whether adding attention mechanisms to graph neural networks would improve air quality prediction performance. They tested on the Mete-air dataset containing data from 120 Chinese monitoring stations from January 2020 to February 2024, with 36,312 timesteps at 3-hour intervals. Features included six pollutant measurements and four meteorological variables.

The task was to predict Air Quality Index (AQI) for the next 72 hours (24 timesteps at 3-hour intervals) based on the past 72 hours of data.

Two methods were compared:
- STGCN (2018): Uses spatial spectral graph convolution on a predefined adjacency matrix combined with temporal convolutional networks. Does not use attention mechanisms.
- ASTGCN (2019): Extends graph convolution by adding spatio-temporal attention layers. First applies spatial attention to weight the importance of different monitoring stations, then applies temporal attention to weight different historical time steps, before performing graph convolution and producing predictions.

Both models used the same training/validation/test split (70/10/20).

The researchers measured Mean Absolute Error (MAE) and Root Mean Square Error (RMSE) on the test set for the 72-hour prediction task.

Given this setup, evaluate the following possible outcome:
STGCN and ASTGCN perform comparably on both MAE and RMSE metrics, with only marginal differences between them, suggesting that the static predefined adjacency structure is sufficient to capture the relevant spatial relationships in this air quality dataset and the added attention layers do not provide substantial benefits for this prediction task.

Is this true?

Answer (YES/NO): NO